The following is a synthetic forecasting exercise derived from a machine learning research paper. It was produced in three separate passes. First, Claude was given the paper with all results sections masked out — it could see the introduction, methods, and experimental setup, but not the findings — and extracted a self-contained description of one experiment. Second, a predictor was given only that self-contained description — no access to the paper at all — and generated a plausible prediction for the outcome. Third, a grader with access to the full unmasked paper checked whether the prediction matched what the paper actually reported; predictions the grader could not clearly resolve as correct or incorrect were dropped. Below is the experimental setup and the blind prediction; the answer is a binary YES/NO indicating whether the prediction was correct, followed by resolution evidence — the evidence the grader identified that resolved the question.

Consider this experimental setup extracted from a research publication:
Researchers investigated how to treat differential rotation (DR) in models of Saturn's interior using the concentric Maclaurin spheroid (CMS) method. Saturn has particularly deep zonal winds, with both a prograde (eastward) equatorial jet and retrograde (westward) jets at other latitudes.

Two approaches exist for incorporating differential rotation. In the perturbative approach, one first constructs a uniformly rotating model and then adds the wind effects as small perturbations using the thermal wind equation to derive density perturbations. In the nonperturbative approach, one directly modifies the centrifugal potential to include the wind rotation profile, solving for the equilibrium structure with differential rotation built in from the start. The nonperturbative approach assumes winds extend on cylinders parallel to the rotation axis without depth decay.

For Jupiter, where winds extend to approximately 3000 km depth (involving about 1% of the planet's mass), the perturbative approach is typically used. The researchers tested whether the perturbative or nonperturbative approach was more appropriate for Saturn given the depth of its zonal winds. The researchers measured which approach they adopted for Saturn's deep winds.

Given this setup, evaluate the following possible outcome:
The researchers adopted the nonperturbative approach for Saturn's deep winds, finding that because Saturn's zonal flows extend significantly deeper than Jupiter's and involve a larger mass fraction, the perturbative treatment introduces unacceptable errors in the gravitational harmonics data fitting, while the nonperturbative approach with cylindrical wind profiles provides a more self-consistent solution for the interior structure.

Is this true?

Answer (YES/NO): NO